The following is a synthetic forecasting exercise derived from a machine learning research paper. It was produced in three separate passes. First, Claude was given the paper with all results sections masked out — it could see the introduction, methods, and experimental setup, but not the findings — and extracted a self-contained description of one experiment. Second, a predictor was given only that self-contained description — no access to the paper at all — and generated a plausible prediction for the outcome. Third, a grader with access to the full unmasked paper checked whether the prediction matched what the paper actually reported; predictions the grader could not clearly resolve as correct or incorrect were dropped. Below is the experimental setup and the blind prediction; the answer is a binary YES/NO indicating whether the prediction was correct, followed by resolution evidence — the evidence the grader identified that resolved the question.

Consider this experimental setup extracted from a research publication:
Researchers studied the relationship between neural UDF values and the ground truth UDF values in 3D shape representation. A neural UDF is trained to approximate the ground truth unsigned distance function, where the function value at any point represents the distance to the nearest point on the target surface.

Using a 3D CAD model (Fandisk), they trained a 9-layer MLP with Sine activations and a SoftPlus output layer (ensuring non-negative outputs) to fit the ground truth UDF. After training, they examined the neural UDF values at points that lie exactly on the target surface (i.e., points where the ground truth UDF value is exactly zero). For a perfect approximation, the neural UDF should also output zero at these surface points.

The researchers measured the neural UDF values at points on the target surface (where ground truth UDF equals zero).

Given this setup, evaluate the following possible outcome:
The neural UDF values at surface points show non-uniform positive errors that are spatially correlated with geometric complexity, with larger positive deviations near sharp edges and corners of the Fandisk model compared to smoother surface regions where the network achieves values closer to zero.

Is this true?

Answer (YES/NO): YES